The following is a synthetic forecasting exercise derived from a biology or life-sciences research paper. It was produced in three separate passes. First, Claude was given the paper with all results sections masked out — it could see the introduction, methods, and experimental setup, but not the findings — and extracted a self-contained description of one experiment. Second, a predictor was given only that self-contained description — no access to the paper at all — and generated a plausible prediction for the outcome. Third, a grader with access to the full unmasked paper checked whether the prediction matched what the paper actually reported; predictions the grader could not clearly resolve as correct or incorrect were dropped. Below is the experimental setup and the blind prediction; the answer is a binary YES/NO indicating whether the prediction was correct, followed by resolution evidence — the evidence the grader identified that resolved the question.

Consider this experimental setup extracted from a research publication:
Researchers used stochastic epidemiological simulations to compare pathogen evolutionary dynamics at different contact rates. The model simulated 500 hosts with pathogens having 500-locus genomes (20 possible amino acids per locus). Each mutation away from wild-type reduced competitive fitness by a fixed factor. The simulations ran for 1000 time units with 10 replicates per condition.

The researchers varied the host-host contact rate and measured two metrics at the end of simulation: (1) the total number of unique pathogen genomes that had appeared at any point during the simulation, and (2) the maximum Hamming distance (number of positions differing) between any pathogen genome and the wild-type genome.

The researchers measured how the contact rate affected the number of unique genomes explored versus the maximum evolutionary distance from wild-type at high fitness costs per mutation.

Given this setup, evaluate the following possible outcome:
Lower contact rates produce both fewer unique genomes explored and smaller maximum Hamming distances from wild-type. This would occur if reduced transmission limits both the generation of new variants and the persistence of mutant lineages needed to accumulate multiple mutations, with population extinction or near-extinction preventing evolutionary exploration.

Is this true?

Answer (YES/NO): NO